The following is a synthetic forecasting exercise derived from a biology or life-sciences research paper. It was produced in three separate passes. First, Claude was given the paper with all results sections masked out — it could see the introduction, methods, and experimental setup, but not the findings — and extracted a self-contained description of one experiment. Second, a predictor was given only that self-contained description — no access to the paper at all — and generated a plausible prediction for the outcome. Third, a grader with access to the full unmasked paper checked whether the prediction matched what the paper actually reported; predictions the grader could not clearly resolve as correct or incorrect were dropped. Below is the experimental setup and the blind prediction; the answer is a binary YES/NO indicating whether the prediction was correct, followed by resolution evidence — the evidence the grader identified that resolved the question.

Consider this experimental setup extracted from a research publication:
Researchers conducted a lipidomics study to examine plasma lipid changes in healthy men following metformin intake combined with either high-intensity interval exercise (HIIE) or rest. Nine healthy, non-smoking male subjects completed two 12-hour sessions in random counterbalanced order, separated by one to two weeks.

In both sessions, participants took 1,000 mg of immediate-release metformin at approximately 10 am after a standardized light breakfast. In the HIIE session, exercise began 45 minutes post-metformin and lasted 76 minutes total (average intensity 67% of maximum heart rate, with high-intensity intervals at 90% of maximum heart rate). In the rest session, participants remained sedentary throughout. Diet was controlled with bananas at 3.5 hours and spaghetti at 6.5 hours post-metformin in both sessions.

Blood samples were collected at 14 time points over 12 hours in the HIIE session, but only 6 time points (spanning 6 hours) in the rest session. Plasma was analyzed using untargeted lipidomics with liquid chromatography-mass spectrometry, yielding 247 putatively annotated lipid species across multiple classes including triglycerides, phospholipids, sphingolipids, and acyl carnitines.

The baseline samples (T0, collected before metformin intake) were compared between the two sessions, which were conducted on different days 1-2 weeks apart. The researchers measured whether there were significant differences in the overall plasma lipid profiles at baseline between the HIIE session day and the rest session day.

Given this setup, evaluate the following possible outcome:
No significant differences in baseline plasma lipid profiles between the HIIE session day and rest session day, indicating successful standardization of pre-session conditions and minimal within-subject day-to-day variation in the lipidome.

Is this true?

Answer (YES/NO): NO